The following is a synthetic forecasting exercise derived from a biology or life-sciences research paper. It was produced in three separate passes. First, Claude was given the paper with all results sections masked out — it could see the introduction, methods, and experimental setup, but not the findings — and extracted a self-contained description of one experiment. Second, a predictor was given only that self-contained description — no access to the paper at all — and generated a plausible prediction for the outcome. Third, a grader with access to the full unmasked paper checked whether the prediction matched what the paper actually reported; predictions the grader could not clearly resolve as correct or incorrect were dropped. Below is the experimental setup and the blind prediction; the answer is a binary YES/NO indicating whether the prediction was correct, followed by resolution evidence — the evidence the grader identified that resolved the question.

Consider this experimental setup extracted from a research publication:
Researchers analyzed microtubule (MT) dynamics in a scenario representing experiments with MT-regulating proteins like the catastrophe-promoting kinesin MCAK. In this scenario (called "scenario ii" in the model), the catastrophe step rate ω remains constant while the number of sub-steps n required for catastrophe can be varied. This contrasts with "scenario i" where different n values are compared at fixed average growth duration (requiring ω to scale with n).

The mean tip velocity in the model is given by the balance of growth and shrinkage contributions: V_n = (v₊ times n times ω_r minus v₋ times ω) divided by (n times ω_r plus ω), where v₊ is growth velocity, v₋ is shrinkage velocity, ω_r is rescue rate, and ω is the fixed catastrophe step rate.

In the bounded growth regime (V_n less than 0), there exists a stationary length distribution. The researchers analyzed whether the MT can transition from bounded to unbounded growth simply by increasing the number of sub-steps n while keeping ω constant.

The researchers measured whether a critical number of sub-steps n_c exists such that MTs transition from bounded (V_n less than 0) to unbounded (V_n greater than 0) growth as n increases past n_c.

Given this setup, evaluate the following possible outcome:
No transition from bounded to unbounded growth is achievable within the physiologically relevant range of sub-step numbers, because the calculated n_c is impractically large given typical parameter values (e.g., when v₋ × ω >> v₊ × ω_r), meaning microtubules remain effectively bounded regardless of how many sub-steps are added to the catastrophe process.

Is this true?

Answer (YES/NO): NO